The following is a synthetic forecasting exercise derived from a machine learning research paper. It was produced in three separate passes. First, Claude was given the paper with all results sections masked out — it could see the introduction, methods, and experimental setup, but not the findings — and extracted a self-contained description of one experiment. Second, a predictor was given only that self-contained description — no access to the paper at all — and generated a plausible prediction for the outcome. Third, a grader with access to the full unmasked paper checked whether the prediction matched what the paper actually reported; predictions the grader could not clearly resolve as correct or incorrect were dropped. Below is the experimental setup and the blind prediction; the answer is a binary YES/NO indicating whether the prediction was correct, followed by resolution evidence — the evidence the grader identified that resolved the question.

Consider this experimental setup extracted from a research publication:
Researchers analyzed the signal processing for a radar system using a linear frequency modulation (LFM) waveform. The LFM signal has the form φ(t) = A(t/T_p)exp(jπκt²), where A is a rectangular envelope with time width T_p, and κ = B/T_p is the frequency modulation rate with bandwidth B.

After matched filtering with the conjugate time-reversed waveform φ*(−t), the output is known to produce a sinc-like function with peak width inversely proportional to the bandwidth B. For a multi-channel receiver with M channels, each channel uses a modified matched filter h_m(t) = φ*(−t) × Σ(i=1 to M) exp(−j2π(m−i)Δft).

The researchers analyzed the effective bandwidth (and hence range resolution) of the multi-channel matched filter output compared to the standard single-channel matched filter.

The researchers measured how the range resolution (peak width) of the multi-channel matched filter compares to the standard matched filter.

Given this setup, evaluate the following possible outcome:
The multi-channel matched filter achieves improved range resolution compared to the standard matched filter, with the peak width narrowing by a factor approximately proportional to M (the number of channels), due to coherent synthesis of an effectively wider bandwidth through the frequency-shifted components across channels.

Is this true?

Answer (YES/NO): NO